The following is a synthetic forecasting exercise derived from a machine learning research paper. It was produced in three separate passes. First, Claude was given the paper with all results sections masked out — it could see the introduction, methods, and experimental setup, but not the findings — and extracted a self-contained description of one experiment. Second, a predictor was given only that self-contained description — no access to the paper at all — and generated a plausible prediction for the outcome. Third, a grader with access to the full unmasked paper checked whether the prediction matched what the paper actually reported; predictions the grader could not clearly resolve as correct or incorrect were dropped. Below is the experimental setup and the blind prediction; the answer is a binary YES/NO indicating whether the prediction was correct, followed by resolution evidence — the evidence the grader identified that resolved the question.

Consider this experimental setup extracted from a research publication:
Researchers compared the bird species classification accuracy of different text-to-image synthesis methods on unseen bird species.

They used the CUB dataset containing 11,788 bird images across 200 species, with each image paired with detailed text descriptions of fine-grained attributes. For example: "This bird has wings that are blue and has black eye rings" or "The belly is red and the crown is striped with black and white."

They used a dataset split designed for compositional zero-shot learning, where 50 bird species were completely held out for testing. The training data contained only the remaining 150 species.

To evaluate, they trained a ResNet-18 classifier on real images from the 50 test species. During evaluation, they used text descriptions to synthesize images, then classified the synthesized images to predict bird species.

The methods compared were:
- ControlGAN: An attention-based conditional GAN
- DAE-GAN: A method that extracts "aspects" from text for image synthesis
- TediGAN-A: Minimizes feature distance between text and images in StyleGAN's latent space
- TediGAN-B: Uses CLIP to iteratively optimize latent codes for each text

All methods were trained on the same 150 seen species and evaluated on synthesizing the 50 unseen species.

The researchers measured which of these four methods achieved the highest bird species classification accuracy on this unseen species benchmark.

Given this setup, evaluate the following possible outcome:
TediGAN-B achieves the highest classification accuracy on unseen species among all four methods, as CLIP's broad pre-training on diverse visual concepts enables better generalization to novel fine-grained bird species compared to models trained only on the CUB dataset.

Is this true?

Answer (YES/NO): NO